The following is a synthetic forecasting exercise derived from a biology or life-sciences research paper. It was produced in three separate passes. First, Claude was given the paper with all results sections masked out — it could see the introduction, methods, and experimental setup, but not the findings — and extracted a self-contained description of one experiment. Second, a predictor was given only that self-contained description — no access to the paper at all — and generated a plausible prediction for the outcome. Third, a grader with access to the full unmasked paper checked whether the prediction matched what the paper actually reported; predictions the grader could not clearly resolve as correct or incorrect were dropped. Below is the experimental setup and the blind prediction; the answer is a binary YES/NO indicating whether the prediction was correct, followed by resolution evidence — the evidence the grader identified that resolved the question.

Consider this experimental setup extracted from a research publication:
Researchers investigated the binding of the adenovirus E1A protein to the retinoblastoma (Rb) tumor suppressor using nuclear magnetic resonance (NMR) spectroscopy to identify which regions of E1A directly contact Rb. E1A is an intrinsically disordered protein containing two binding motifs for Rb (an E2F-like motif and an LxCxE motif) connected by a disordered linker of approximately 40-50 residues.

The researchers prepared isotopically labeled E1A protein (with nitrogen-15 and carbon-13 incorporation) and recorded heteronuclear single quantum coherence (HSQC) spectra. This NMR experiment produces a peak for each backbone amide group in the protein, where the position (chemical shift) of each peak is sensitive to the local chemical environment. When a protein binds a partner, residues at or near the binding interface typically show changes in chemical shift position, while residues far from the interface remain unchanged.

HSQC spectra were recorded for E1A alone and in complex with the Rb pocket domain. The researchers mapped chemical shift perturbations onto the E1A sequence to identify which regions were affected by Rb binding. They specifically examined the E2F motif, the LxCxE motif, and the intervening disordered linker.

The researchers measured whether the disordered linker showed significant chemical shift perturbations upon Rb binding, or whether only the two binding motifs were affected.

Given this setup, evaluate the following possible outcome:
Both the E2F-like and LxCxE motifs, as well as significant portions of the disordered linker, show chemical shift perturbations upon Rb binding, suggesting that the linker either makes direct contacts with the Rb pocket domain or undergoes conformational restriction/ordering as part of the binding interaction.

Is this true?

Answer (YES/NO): NO